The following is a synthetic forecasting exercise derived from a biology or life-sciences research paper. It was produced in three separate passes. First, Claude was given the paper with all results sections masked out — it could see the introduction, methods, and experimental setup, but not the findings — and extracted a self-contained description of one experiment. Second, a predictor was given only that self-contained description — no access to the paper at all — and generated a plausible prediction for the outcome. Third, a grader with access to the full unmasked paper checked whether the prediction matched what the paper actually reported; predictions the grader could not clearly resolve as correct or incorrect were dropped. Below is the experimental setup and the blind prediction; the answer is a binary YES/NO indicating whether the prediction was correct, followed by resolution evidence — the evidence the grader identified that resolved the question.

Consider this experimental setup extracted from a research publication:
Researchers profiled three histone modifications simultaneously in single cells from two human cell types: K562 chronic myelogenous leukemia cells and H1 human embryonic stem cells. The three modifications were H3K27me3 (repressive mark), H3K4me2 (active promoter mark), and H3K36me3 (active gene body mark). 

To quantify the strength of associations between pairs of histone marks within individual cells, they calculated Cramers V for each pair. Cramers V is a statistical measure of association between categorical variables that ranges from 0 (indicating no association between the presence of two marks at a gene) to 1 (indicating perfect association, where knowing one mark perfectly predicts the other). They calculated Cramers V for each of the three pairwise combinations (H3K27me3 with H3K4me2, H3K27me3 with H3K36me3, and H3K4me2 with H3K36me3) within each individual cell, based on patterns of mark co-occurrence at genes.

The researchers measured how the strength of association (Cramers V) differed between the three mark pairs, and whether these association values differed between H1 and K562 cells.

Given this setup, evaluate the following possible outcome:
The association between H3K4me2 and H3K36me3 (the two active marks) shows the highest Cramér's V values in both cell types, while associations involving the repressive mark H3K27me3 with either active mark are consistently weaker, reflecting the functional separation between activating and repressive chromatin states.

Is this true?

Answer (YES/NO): NO